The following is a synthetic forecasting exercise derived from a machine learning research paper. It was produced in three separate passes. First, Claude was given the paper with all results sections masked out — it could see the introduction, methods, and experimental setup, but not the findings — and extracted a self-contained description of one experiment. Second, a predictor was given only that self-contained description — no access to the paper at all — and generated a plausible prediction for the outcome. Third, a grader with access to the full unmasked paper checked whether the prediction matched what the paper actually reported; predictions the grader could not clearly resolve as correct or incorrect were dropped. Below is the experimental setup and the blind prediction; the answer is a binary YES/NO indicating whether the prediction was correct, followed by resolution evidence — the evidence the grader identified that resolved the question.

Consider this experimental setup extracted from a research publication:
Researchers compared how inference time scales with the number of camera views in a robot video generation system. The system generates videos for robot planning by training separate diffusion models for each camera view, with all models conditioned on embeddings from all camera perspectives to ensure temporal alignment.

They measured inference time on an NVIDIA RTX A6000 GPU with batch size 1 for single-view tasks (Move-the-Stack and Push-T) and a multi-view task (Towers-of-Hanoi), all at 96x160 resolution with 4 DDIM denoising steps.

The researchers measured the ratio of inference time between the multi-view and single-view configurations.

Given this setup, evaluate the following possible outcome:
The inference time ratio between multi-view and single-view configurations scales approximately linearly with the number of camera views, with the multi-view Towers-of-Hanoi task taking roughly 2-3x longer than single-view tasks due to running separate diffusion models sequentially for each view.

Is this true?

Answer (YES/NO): NO